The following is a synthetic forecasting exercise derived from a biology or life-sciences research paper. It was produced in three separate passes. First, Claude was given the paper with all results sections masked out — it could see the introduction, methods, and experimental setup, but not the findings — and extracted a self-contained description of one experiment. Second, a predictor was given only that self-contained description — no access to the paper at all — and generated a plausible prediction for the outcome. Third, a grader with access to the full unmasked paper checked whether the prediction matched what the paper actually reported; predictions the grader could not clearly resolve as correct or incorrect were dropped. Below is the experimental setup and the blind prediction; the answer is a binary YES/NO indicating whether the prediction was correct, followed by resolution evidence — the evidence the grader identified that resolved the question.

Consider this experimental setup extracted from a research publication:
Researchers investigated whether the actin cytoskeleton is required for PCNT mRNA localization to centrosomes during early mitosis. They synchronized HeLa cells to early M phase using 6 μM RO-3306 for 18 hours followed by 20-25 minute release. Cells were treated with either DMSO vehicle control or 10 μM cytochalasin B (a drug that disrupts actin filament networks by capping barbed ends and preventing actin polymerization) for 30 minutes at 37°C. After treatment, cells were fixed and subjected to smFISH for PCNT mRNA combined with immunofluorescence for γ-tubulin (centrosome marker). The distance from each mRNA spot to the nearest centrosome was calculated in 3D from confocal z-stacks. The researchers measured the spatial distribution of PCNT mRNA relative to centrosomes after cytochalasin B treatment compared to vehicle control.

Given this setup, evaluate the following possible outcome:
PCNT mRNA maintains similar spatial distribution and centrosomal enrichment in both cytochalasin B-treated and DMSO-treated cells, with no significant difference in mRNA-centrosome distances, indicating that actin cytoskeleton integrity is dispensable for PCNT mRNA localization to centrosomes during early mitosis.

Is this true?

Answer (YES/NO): YES